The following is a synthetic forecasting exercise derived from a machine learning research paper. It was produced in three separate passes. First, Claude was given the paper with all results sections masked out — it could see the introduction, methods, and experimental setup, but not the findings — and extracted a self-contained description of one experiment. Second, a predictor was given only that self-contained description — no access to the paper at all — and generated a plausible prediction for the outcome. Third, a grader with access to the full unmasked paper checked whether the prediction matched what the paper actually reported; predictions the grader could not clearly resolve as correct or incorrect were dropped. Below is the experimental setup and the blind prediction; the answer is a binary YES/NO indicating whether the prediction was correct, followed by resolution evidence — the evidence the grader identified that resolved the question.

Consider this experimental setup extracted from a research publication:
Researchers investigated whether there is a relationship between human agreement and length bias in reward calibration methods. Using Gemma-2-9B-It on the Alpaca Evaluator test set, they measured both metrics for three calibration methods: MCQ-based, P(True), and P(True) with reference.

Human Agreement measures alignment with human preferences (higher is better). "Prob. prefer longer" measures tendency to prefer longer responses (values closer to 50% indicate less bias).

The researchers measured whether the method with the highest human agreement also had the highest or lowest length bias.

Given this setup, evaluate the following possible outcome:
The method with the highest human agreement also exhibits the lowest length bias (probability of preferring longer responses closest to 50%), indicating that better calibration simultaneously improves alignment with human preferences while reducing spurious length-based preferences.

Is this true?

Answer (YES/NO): NO